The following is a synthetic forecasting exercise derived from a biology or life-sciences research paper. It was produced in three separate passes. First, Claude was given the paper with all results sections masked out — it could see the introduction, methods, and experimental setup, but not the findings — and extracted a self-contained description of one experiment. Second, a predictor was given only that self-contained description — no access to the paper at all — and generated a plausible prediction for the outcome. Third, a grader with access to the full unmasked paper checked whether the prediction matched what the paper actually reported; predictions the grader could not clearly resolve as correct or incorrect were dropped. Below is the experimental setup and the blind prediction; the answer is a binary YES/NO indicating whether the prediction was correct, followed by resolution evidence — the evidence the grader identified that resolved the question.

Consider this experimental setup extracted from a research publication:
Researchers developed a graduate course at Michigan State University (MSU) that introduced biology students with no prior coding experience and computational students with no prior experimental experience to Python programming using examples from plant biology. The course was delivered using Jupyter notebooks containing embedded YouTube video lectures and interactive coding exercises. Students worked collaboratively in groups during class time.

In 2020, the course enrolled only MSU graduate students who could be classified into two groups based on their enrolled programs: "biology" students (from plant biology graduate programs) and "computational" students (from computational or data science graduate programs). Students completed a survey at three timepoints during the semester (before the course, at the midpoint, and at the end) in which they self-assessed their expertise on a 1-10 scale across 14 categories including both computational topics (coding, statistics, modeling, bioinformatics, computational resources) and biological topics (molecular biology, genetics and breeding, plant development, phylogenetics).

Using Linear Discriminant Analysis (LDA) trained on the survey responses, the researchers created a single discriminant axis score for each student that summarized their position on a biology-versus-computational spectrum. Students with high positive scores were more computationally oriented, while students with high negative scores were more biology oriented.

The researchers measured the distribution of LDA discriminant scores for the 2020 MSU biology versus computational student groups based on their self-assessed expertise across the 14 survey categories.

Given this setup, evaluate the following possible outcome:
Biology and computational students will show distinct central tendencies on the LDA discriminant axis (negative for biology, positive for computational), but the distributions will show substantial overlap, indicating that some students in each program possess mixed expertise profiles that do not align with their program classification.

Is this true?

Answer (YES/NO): NO